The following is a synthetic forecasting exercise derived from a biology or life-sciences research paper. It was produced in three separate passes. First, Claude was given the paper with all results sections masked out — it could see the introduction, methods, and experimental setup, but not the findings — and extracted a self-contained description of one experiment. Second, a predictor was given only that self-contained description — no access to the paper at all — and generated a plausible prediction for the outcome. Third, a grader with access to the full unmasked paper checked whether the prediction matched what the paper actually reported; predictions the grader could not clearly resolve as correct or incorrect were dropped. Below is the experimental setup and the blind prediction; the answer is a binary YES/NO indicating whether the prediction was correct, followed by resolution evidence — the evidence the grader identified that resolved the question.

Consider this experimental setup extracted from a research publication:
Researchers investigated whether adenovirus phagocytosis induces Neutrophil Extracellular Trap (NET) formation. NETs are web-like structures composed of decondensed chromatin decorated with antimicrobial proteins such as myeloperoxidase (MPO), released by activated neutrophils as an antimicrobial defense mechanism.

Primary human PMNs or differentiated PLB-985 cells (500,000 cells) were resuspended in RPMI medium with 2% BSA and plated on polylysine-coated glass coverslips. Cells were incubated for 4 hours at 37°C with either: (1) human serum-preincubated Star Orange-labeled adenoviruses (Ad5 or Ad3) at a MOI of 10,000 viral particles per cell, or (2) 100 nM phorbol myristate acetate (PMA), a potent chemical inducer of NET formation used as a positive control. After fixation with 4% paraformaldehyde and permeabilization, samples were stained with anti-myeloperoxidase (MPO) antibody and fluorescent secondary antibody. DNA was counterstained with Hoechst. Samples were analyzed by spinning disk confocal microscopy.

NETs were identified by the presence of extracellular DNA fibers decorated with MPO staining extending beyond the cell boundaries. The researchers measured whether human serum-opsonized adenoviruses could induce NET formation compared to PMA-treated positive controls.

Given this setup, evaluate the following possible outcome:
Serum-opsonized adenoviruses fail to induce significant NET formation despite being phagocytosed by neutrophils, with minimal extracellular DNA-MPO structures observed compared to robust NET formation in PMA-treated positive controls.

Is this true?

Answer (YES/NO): NO